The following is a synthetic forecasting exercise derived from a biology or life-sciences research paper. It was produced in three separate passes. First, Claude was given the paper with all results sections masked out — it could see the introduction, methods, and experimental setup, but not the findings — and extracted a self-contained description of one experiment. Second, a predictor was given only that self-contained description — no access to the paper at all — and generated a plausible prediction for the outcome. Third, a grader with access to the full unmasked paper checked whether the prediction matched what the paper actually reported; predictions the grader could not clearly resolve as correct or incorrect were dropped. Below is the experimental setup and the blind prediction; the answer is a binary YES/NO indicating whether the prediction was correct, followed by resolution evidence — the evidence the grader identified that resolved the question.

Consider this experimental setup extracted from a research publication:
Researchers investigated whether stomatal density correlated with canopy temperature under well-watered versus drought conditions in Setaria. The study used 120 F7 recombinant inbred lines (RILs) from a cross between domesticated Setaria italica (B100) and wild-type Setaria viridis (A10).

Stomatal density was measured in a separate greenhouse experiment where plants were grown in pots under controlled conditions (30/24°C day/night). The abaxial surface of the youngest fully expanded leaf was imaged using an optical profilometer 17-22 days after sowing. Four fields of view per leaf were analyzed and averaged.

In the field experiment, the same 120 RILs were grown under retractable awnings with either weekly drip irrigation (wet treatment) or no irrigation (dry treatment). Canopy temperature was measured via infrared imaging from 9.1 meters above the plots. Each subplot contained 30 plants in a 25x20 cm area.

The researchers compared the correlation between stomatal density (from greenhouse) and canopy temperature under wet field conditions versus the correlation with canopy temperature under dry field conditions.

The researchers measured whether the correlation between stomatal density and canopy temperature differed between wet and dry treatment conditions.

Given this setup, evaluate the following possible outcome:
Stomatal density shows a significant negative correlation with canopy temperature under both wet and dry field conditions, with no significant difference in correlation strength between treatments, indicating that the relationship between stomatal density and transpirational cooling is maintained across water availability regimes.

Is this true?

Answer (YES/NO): NO